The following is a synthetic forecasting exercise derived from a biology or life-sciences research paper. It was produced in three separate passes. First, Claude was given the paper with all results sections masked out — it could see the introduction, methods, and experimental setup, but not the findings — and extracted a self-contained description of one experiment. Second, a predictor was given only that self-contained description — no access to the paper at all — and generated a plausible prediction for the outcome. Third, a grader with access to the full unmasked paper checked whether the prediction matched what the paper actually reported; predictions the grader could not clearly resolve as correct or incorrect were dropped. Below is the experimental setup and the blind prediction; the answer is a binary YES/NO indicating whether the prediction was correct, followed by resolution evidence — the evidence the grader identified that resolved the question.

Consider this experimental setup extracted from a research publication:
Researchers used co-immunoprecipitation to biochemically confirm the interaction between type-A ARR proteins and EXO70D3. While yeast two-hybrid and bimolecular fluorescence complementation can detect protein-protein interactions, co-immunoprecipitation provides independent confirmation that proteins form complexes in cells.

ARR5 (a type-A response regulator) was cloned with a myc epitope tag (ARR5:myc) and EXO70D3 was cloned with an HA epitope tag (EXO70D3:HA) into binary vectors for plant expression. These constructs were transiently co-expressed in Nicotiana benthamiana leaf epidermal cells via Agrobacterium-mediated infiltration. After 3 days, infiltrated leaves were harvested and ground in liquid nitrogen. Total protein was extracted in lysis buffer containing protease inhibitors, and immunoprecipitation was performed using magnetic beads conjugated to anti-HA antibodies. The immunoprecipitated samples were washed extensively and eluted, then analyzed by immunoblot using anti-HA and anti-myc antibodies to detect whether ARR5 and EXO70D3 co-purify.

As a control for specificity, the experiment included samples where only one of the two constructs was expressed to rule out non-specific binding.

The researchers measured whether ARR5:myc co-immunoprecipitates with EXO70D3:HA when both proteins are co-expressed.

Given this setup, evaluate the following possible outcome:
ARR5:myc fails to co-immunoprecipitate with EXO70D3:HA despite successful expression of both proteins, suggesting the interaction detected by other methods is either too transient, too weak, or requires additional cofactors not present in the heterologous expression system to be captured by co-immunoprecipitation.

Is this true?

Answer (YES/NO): NO